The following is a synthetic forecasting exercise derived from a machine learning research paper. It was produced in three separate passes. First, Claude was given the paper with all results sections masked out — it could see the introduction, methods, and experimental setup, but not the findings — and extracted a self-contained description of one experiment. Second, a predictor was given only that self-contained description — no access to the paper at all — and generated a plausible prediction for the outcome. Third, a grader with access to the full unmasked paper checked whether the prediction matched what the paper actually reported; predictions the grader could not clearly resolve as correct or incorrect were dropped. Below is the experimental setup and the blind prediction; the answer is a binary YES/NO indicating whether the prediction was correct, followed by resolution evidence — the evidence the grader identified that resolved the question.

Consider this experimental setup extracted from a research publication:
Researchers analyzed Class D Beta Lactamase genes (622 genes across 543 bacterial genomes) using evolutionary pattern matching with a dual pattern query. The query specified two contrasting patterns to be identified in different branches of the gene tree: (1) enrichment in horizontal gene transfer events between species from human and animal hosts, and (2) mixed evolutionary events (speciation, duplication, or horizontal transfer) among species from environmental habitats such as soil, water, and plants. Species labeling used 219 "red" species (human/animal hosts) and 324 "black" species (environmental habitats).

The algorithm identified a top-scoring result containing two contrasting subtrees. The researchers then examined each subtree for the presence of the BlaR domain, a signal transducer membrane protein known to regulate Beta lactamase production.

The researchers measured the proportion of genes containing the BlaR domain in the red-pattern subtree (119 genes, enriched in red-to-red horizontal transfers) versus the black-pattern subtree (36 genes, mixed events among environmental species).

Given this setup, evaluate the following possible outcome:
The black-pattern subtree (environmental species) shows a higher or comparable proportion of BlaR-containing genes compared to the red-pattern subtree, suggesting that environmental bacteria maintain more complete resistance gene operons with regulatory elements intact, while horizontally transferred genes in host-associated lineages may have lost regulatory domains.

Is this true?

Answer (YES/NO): NO